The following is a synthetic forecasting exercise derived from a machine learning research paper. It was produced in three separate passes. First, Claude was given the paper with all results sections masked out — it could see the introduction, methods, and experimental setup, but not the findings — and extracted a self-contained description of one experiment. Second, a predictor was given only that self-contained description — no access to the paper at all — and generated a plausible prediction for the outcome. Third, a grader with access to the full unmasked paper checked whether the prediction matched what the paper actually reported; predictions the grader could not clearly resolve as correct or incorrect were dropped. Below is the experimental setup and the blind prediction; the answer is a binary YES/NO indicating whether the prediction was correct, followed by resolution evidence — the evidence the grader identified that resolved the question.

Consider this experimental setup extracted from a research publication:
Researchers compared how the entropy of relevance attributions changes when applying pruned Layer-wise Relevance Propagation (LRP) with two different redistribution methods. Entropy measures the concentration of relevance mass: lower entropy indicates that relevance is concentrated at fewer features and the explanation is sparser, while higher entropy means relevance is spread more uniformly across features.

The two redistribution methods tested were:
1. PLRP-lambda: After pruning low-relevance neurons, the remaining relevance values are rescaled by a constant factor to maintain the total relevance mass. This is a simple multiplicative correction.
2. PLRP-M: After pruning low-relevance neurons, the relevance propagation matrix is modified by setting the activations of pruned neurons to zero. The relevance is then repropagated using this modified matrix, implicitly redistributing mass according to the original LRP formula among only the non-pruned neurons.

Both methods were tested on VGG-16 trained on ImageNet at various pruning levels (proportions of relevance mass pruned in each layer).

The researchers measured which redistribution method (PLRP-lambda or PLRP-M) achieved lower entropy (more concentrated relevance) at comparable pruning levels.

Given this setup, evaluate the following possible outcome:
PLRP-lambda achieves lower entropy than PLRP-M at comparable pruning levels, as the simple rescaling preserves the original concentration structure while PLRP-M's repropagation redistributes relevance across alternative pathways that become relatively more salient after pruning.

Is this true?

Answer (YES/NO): YES